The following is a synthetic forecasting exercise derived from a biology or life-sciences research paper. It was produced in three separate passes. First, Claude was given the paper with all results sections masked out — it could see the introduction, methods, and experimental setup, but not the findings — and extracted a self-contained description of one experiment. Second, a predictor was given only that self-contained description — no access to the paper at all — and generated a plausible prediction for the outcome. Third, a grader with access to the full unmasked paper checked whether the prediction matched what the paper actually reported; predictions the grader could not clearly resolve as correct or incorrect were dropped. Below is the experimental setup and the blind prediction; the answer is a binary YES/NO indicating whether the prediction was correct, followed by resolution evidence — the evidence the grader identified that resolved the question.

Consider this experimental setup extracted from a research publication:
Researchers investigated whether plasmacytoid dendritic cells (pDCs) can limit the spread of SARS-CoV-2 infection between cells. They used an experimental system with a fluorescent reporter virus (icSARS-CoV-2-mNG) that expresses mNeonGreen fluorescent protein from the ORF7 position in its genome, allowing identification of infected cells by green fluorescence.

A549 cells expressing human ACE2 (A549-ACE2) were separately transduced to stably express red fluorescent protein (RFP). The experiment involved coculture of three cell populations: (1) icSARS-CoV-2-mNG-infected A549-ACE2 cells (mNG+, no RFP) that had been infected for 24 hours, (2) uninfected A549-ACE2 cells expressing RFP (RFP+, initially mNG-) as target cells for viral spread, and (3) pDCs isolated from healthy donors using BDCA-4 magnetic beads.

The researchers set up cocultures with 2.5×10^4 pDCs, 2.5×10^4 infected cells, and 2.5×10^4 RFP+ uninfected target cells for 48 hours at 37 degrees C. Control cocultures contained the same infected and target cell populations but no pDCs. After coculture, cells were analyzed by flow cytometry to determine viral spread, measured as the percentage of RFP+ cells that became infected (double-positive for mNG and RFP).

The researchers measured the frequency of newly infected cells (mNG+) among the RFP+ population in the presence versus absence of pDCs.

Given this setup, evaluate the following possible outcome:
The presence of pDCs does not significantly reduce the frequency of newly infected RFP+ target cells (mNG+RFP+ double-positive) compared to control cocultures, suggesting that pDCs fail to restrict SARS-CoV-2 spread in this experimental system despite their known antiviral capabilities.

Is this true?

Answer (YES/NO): NO